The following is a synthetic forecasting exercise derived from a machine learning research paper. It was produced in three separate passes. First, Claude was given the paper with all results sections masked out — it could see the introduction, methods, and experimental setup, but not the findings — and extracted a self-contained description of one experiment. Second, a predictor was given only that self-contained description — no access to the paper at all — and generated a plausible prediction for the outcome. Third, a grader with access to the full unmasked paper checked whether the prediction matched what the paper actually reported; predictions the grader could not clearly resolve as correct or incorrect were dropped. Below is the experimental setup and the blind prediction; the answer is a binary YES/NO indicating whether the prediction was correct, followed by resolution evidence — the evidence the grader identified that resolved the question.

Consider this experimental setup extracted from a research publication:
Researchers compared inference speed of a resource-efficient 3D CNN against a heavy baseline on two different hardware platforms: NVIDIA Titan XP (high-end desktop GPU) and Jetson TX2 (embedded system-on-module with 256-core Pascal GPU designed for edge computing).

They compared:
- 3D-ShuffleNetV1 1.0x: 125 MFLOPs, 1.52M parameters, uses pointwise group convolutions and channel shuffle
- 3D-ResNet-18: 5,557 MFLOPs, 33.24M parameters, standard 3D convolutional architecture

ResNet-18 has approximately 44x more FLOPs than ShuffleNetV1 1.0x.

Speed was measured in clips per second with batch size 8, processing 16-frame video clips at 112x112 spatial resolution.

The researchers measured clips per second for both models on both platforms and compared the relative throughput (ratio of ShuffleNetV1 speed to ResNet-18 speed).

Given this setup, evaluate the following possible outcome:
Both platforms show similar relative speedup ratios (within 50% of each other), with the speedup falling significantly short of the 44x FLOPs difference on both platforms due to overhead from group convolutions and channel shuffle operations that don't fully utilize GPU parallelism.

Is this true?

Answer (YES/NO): NO